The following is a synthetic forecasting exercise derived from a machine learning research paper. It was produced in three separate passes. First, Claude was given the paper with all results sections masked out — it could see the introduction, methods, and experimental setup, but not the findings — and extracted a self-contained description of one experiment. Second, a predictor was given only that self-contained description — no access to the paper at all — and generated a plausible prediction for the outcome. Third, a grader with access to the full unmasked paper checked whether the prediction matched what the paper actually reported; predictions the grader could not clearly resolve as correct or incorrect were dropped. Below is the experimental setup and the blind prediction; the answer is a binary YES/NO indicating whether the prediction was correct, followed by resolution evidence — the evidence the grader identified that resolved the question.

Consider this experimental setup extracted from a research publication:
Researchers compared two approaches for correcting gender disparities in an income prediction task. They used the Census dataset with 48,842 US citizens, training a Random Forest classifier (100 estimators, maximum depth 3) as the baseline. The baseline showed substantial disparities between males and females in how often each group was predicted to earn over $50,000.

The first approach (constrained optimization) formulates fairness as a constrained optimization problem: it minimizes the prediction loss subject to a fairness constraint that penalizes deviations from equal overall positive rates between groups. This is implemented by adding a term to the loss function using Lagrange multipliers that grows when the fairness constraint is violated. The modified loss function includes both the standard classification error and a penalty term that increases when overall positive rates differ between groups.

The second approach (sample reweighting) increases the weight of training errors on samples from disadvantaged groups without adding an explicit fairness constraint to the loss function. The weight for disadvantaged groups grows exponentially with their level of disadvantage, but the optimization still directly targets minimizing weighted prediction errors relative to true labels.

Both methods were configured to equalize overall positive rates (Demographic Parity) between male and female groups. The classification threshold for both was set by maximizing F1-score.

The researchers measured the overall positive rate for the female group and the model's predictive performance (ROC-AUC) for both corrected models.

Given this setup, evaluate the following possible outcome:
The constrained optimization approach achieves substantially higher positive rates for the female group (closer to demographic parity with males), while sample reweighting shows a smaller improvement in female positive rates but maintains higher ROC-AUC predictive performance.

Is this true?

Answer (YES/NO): YES